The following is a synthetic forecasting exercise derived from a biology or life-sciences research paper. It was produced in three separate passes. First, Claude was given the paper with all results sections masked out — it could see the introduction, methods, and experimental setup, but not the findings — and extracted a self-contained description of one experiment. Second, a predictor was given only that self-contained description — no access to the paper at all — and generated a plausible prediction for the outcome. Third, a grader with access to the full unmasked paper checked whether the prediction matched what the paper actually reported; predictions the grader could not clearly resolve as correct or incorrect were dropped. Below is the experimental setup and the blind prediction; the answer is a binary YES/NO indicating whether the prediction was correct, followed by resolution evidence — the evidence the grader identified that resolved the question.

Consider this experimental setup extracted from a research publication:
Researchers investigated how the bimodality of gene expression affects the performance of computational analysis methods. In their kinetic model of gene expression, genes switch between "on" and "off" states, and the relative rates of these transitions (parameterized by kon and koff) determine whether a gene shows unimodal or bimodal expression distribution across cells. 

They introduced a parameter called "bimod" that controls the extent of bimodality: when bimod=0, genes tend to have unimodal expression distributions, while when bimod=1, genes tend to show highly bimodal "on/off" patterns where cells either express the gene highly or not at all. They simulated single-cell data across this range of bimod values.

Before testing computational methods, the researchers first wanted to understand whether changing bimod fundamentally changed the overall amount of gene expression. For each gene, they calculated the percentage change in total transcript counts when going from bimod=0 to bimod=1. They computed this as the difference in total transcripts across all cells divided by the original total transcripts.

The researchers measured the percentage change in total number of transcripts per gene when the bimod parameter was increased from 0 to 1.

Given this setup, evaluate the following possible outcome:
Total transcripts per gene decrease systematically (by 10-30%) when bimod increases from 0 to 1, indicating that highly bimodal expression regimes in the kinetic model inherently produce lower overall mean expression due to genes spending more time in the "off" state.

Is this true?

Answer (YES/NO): NO